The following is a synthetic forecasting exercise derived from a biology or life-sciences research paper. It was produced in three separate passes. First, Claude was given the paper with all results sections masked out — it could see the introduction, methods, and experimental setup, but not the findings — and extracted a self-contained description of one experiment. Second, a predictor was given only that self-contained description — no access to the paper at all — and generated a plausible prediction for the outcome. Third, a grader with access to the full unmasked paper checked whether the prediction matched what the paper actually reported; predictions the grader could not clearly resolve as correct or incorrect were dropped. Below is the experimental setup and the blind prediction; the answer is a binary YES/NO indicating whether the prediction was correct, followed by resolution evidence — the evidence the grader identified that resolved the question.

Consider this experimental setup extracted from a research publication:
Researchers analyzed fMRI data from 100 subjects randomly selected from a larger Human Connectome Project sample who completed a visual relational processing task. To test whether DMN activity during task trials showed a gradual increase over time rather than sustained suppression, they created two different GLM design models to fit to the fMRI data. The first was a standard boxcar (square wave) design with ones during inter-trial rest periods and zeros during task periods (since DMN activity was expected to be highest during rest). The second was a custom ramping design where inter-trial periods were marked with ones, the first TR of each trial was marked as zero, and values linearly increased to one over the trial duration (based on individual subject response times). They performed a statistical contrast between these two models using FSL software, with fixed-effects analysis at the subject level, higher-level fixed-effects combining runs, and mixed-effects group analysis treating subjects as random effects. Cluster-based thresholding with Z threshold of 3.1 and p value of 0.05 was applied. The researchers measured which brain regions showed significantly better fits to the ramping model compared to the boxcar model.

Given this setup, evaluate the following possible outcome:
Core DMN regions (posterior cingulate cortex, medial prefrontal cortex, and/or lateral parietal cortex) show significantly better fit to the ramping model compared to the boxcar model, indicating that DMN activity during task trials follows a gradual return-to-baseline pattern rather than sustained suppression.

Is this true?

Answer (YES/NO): YES